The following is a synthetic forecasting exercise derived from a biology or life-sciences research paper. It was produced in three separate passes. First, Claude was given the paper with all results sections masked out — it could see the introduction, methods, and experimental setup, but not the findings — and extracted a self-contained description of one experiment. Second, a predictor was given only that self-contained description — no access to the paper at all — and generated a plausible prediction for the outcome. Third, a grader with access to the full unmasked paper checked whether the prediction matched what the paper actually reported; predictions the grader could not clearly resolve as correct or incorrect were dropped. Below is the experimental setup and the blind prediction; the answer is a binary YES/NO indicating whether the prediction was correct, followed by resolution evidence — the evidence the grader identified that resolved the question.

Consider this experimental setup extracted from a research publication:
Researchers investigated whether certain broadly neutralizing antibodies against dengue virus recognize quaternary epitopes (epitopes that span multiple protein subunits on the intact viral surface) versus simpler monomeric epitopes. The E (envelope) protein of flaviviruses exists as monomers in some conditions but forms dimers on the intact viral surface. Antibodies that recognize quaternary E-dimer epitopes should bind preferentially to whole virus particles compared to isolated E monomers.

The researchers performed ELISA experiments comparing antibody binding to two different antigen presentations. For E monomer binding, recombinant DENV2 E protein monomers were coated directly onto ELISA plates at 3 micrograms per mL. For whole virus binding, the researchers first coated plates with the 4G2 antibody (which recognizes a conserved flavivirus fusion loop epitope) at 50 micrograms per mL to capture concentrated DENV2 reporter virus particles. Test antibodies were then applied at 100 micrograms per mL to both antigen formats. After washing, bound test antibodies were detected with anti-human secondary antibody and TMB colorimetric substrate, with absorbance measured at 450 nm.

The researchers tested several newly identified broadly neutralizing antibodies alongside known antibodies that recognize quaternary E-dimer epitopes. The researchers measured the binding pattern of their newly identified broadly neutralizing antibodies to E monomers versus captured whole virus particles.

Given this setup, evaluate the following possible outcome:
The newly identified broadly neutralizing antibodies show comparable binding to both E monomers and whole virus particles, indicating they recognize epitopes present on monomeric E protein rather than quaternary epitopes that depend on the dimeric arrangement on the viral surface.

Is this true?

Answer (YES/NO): NO